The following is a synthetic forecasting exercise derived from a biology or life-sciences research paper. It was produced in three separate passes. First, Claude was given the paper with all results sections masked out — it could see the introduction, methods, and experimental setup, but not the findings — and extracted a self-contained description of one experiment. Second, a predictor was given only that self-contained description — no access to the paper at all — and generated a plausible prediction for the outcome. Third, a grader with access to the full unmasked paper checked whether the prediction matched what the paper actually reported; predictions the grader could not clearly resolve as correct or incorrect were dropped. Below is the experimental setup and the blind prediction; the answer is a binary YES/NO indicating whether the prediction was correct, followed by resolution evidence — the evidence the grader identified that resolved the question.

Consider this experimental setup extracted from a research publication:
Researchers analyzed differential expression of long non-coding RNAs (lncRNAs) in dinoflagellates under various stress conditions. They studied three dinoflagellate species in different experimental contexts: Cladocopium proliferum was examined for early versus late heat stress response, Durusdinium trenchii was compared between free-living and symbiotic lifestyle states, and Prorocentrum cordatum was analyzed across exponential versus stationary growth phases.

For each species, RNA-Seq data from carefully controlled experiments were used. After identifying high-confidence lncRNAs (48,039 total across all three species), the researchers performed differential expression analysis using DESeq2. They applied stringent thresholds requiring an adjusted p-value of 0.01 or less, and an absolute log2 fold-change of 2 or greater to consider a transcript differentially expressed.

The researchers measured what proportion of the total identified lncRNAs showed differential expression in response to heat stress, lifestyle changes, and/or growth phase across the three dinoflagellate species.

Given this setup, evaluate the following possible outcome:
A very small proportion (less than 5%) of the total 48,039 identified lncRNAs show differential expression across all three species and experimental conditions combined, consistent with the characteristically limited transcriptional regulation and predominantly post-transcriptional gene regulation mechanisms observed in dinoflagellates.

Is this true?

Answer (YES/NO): NO